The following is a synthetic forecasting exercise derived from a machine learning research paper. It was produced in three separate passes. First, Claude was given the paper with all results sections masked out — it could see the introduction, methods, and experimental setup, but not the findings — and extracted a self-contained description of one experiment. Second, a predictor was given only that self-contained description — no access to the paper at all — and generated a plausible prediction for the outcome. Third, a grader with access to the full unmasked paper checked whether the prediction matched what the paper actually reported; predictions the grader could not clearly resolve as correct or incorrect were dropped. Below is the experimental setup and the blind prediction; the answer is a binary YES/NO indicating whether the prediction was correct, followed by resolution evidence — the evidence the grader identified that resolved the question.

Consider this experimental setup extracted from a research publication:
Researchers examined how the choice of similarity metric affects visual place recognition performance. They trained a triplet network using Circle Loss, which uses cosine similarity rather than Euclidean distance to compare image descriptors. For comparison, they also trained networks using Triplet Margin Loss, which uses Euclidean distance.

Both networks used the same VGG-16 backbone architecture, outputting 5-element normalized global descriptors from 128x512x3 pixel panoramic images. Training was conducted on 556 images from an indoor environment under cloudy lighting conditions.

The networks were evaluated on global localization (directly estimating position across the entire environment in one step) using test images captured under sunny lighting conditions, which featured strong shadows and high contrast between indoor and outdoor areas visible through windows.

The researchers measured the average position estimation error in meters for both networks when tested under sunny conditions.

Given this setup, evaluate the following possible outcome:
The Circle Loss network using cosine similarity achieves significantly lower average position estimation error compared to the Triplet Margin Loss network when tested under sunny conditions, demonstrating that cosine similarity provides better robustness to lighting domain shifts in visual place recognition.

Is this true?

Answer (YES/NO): NO